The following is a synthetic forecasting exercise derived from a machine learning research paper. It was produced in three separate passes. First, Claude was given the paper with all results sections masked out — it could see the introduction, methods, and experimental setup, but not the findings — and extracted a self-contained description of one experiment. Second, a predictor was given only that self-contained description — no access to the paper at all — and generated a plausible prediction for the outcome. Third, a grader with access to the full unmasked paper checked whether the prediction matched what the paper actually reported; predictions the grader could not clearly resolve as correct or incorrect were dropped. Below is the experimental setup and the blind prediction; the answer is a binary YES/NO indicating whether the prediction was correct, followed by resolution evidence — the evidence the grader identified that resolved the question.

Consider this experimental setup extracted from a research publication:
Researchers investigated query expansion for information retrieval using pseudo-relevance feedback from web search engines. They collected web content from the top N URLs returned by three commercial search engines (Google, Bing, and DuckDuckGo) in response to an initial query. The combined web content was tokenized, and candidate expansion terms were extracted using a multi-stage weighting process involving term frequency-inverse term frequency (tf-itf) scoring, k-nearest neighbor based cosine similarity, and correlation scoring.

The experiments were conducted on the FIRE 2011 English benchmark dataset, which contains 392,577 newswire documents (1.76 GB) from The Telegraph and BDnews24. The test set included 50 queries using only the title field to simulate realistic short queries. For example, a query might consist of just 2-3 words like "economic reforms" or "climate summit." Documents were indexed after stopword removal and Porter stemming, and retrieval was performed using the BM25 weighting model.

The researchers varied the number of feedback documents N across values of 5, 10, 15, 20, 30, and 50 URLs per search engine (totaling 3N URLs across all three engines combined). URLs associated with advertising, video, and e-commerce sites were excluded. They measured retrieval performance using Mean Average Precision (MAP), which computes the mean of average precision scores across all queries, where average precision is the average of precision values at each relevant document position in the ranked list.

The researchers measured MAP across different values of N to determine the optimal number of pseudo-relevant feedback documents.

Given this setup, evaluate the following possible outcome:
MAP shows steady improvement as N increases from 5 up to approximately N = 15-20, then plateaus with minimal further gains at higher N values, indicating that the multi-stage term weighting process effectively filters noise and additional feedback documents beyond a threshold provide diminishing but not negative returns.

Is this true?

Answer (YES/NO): NO